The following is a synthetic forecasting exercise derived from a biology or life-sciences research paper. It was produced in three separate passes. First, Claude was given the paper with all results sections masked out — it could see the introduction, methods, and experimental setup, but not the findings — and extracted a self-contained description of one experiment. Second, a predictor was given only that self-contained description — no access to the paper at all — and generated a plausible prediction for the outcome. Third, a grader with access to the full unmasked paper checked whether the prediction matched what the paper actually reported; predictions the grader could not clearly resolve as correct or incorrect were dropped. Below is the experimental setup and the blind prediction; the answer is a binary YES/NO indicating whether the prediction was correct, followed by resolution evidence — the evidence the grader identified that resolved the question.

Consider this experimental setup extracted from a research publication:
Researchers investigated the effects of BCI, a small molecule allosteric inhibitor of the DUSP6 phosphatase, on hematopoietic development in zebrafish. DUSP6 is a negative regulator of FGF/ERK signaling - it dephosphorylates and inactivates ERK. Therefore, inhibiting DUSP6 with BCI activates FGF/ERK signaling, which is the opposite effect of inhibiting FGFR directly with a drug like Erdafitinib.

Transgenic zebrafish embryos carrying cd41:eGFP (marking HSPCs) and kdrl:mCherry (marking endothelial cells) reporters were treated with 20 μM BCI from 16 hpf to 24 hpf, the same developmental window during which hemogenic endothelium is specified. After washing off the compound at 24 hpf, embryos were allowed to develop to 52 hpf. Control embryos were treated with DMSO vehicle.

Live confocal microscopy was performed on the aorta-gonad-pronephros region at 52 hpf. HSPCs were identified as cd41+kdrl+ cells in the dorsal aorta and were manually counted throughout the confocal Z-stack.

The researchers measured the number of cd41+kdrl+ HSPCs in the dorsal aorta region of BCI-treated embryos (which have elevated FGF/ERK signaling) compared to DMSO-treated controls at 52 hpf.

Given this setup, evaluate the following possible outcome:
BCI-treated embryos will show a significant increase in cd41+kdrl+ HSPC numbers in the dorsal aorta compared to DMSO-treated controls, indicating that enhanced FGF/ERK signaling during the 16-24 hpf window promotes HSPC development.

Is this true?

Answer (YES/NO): NO